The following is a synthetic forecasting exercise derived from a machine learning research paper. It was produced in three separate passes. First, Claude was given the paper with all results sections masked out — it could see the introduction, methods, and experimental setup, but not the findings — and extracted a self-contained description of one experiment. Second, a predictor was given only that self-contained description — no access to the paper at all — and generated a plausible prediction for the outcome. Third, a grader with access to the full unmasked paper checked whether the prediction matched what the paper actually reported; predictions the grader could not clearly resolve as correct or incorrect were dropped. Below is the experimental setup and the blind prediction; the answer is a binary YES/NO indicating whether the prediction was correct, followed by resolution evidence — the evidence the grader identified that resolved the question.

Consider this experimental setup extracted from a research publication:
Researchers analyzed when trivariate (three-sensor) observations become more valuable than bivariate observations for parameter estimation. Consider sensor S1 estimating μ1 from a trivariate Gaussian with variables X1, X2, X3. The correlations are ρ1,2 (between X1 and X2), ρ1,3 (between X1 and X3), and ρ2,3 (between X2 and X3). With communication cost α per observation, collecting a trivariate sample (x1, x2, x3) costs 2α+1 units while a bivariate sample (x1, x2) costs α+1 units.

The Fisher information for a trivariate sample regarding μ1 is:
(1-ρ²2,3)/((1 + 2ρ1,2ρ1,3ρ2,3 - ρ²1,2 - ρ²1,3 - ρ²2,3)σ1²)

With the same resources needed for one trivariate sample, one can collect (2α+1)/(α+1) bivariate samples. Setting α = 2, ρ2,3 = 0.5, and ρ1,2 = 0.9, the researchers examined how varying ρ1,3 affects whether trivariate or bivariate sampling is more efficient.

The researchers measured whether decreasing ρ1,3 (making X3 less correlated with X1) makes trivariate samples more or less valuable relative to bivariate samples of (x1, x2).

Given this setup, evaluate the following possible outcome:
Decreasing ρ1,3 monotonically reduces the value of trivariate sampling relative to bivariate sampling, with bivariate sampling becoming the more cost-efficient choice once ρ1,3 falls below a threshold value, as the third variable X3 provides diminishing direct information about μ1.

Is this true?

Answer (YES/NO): NO